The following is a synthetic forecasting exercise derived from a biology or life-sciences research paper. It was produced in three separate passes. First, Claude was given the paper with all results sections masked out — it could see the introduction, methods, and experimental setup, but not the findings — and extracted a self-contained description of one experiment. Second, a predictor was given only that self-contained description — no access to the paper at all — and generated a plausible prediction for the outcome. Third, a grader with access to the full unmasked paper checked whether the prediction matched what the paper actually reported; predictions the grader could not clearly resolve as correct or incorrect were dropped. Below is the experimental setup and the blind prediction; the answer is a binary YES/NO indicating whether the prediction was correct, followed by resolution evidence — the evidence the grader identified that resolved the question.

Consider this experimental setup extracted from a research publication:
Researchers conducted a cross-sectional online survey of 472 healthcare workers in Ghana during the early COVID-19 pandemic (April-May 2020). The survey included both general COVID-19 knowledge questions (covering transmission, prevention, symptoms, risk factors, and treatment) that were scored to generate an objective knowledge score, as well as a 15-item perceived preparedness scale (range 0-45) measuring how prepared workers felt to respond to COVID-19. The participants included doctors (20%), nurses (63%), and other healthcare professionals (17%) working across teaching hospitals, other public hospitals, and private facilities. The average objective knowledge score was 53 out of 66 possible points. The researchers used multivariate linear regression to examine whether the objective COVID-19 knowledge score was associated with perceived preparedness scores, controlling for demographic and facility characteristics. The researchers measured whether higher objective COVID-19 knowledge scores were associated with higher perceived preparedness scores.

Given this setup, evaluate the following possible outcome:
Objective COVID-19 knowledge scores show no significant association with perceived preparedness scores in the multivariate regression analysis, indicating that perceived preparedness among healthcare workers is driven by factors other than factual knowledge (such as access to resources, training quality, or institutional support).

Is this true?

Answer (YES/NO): YES